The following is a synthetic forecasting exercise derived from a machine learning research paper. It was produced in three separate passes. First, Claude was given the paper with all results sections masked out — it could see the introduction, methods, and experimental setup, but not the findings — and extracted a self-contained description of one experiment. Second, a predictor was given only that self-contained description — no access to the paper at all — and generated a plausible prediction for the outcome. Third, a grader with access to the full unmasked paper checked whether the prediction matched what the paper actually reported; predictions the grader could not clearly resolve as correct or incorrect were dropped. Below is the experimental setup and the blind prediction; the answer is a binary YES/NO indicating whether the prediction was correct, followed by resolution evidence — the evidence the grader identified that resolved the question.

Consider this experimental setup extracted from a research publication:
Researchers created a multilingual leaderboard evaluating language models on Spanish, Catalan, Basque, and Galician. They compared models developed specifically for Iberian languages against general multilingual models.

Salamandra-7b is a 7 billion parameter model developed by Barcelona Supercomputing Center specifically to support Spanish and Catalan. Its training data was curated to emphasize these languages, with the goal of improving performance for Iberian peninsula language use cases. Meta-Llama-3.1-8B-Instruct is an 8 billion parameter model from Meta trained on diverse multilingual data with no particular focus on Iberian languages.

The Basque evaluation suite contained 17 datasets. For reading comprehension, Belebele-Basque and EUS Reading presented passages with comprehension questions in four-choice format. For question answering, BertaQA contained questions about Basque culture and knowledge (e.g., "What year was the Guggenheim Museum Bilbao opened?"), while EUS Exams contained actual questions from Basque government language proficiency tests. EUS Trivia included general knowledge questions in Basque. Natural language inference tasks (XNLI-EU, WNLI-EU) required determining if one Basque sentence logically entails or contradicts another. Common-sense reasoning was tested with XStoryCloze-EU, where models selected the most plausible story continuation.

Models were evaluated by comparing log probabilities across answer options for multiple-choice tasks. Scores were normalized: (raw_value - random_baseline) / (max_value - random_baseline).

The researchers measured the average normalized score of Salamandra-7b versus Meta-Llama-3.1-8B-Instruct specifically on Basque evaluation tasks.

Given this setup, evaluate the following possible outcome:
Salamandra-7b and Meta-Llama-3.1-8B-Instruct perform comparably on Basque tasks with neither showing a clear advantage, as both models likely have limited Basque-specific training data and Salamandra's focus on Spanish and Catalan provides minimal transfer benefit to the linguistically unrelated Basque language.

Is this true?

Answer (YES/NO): NO